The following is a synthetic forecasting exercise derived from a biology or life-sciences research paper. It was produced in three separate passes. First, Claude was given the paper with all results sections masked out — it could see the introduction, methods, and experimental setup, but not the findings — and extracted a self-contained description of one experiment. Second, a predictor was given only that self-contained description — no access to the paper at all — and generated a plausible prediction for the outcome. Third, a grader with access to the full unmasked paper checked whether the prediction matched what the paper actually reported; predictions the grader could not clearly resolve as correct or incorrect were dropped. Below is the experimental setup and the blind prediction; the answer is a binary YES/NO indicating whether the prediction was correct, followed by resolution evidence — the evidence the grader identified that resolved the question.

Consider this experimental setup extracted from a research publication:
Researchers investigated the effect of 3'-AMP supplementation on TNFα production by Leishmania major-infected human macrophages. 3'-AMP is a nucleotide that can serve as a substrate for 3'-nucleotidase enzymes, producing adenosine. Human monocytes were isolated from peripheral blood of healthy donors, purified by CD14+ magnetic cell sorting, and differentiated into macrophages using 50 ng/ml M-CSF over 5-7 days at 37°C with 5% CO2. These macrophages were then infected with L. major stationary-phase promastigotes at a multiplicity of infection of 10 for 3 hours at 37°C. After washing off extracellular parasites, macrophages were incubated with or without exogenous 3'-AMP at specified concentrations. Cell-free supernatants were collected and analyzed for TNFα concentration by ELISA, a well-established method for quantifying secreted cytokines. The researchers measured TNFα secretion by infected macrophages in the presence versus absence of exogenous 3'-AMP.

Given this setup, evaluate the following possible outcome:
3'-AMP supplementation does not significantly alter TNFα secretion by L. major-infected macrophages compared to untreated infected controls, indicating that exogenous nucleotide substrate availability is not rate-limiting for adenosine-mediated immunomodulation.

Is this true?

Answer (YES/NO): NO